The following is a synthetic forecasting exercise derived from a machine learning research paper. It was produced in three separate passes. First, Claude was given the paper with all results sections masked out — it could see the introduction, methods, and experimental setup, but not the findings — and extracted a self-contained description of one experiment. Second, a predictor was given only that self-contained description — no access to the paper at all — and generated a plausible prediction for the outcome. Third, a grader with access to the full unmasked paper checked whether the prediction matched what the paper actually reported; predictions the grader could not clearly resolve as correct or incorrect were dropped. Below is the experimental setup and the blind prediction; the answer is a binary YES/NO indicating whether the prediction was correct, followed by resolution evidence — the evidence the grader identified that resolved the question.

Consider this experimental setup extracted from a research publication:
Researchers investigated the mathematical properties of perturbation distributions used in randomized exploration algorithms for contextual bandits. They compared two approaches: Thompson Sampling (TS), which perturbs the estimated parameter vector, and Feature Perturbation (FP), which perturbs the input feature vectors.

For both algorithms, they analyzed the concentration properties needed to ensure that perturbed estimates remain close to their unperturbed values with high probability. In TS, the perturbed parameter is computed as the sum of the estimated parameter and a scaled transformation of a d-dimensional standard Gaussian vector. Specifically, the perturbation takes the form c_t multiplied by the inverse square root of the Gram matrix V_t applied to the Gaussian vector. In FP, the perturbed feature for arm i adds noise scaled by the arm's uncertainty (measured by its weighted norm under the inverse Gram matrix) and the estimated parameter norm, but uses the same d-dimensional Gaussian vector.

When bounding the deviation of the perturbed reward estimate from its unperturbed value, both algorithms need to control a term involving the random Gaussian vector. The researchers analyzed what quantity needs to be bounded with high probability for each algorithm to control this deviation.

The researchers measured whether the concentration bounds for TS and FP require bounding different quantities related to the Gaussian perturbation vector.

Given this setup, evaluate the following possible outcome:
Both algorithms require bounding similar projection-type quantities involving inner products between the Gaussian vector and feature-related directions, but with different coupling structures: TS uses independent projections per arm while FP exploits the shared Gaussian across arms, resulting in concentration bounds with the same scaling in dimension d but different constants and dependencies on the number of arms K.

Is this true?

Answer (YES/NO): NO